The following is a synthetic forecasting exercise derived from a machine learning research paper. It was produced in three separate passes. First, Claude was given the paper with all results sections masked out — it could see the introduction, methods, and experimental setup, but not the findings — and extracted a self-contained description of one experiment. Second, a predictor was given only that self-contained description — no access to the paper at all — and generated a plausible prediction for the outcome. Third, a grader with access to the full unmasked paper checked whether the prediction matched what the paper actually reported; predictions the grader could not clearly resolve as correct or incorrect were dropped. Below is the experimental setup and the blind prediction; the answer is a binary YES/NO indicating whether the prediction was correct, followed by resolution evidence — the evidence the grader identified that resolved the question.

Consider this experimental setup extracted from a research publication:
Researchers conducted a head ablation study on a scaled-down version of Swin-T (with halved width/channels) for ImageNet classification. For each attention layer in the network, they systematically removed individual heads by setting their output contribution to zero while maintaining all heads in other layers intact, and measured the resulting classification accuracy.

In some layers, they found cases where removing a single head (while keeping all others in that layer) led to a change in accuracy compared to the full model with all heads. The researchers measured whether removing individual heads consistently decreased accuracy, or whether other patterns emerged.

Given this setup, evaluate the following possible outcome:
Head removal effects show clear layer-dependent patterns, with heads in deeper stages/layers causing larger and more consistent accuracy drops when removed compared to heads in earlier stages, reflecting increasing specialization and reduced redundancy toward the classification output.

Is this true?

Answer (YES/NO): NO